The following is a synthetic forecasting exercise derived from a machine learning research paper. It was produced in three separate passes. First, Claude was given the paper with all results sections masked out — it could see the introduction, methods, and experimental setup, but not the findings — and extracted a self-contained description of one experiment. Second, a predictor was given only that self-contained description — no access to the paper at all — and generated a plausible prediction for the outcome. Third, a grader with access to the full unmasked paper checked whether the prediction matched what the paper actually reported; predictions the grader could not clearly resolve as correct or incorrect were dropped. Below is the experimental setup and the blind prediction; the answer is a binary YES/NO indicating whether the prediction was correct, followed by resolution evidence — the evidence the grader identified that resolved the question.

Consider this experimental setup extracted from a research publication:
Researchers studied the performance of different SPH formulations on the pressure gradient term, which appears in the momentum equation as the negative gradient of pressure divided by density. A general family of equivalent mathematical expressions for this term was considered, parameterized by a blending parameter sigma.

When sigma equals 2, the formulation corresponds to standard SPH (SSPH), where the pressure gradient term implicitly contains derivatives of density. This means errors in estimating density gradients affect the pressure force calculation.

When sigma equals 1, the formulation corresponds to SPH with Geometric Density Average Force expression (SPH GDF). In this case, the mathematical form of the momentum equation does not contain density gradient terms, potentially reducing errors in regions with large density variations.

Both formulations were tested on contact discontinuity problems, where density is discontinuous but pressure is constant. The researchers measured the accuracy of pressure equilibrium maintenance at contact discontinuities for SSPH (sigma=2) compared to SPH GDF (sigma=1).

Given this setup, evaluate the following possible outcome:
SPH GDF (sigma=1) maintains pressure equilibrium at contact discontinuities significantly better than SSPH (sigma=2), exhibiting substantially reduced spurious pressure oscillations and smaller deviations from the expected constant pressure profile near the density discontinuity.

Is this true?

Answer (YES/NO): NO